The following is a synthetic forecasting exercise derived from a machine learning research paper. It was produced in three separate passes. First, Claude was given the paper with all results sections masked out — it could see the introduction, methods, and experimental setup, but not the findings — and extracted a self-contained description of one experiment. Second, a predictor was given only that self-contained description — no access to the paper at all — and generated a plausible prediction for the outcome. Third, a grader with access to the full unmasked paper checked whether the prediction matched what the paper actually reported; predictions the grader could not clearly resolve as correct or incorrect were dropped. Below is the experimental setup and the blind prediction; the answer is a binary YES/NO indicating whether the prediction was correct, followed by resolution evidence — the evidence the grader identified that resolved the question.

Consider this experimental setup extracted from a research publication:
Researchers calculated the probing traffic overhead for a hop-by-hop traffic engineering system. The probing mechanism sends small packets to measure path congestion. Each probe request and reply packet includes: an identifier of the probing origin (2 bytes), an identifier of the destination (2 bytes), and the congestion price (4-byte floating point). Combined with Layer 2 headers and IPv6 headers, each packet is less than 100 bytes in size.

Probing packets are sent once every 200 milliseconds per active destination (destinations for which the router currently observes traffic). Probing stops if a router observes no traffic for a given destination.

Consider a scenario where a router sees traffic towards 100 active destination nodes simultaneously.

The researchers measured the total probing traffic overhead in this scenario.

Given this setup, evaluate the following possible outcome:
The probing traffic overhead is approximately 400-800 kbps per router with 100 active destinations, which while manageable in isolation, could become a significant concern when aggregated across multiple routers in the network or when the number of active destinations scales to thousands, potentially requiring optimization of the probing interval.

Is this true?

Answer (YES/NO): NO